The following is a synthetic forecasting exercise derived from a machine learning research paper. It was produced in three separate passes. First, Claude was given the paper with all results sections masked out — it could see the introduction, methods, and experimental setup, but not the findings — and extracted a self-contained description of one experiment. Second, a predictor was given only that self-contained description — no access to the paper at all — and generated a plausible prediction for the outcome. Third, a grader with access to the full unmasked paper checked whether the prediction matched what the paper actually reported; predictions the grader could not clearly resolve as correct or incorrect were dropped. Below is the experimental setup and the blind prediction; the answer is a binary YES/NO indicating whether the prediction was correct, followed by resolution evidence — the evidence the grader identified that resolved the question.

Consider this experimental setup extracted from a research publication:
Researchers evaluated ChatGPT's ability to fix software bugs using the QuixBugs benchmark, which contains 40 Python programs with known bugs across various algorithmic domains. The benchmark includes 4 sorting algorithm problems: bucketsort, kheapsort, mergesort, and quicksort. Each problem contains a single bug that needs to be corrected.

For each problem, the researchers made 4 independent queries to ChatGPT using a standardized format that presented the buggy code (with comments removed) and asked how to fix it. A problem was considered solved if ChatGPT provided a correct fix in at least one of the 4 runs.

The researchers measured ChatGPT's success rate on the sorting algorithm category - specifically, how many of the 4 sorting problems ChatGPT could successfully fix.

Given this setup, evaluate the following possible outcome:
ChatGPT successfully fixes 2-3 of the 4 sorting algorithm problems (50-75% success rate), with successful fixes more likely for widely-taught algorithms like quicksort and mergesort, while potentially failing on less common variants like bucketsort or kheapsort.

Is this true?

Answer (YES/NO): NO